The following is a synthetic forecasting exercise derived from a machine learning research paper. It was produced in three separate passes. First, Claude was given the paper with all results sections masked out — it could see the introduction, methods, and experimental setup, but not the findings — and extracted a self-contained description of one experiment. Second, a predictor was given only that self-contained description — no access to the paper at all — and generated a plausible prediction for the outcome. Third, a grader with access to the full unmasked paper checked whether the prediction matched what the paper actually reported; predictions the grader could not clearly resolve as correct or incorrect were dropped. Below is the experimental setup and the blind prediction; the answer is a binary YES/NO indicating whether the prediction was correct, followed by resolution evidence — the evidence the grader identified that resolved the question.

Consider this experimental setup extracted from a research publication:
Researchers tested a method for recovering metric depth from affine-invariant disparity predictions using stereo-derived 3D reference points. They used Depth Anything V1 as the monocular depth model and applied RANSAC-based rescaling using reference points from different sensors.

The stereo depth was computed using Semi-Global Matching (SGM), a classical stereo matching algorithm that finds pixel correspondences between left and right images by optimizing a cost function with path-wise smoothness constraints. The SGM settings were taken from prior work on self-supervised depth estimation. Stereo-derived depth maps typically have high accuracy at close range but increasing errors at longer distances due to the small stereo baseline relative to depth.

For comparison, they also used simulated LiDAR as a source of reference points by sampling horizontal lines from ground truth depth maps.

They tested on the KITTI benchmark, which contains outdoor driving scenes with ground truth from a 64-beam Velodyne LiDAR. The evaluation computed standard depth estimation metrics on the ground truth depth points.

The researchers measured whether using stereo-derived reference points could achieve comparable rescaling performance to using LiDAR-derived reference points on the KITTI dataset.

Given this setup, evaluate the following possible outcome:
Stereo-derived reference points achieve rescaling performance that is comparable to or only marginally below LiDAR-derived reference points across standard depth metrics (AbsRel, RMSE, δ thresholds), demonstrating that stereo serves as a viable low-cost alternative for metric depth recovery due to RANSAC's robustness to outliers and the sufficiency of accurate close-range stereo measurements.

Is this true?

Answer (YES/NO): NO